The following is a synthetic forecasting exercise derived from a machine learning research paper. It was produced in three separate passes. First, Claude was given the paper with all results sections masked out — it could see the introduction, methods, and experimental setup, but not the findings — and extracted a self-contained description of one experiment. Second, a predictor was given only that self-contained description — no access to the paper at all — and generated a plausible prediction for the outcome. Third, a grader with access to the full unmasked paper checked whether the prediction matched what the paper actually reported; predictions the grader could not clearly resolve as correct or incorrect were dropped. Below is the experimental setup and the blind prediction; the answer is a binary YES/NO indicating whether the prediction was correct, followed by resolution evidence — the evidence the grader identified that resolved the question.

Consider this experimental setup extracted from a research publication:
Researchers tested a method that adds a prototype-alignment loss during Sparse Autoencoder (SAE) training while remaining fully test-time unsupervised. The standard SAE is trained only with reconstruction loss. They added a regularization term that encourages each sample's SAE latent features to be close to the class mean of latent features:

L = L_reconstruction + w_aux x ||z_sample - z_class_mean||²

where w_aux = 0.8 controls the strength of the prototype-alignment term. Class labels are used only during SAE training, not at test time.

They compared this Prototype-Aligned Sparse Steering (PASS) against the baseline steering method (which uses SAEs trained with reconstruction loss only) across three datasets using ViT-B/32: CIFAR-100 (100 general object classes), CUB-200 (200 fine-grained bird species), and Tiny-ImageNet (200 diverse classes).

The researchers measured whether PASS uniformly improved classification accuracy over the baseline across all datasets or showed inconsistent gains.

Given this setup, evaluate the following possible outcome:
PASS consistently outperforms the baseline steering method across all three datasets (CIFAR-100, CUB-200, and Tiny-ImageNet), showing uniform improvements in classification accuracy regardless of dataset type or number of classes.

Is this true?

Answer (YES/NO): NO